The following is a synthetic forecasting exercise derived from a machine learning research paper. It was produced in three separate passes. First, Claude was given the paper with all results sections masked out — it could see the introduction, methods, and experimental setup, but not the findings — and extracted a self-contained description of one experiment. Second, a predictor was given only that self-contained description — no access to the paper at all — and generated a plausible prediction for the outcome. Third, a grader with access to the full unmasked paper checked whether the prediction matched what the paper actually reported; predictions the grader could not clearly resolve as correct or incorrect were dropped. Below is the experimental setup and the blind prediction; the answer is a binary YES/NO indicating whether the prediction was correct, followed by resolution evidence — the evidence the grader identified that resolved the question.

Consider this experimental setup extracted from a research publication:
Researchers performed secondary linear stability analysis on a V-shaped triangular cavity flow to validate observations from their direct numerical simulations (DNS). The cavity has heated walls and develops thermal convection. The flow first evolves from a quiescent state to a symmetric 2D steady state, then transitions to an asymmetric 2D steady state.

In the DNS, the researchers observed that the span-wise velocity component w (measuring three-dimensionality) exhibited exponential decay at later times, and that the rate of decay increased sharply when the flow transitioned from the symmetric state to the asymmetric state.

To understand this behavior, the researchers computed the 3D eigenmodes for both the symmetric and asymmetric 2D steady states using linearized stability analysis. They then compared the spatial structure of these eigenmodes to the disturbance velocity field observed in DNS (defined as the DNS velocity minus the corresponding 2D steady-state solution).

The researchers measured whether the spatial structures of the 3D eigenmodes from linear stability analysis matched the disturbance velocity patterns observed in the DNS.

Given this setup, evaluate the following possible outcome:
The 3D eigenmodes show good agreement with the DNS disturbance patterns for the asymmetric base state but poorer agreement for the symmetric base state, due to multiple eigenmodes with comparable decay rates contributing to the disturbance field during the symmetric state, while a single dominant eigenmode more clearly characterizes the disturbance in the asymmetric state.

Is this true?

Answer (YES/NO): NO